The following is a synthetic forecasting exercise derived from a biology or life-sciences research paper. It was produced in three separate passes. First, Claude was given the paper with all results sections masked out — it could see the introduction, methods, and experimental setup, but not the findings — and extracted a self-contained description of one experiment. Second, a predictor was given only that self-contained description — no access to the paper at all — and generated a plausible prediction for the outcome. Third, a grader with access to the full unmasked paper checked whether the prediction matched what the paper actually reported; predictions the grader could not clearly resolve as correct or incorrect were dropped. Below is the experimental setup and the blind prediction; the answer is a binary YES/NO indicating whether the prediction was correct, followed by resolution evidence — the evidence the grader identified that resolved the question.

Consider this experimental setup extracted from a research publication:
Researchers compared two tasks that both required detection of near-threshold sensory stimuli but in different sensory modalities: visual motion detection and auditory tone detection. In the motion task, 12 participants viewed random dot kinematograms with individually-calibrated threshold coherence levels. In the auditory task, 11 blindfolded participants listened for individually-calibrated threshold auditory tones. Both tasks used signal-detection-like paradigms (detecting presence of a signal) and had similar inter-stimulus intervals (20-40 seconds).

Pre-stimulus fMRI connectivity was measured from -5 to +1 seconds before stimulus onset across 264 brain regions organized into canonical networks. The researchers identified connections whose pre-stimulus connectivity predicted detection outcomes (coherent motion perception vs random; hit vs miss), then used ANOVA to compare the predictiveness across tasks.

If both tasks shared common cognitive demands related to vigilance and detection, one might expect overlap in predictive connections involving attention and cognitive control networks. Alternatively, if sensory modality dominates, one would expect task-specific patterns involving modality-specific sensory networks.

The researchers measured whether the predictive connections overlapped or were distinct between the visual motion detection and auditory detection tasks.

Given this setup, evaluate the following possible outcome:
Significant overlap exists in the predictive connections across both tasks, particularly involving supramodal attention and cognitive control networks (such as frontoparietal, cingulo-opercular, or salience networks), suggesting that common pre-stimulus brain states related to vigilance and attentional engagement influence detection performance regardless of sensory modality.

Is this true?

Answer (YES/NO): NO